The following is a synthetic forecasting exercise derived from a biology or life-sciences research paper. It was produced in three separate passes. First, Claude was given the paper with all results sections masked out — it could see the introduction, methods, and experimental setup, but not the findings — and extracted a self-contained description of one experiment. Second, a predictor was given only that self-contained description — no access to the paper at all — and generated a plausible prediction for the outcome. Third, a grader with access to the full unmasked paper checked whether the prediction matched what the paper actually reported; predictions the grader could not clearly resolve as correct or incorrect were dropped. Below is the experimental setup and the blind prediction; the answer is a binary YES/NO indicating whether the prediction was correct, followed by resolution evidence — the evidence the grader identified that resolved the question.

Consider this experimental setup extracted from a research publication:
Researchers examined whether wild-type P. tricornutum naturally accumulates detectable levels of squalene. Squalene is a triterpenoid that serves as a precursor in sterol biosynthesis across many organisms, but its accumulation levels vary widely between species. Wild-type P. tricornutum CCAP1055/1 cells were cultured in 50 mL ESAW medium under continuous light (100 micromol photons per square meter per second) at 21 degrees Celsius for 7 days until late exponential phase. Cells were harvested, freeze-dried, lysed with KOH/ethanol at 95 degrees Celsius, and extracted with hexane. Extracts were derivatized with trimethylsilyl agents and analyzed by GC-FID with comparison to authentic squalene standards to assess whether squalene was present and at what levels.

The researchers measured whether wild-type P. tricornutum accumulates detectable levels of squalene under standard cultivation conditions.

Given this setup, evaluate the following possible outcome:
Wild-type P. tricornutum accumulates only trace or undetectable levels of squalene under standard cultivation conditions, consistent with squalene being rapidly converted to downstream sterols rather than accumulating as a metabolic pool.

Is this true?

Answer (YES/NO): YES